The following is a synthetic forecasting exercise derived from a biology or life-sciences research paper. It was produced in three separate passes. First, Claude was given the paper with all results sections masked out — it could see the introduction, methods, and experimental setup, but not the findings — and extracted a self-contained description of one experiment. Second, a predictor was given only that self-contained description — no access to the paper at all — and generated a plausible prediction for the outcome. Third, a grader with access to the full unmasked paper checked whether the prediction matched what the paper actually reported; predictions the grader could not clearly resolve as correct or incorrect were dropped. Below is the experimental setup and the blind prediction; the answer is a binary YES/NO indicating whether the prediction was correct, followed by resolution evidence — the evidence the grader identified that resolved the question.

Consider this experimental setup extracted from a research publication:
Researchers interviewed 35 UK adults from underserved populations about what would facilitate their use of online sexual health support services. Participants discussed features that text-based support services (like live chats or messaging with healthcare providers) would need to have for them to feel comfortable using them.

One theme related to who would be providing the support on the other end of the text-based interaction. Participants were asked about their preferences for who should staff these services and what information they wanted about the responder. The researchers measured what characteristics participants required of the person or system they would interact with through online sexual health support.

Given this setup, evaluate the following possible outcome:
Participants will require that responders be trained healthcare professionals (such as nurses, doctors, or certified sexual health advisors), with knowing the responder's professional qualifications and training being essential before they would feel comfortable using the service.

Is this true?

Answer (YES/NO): YES